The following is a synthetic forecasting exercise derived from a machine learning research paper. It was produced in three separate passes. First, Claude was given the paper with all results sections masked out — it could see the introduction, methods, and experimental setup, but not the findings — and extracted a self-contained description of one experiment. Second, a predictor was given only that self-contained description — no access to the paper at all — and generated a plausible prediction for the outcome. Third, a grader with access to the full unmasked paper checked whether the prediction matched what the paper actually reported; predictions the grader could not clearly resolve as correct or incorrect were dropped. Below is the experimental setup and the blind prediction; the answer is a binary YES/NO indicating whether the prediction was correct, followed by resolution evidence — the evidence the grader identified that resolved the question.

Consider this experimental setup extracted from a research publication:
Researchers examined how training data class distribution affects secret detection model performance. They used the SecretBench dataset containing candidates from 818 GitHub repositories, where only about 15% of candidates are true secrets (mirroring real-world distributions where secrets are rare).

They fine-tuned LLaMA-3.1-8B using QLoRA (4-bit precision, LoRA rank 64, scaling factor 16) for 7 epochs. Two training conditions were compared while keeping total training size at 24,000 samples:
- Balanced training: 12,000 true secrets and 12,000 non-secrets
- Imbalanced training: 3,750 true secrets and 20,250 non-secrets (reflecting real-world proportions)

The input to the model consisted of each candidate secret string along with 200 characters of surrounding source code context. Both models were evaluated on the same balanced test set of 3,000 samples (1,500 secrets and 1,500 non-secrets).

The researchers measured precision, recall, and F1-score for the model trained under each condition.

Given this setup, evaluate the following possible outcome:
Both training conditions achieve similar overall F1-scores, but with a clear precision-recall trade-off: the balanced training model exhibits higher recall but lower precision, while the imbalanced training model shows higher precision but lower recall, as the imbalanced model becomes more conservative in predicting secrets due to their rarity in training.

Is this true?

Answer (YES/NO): NO